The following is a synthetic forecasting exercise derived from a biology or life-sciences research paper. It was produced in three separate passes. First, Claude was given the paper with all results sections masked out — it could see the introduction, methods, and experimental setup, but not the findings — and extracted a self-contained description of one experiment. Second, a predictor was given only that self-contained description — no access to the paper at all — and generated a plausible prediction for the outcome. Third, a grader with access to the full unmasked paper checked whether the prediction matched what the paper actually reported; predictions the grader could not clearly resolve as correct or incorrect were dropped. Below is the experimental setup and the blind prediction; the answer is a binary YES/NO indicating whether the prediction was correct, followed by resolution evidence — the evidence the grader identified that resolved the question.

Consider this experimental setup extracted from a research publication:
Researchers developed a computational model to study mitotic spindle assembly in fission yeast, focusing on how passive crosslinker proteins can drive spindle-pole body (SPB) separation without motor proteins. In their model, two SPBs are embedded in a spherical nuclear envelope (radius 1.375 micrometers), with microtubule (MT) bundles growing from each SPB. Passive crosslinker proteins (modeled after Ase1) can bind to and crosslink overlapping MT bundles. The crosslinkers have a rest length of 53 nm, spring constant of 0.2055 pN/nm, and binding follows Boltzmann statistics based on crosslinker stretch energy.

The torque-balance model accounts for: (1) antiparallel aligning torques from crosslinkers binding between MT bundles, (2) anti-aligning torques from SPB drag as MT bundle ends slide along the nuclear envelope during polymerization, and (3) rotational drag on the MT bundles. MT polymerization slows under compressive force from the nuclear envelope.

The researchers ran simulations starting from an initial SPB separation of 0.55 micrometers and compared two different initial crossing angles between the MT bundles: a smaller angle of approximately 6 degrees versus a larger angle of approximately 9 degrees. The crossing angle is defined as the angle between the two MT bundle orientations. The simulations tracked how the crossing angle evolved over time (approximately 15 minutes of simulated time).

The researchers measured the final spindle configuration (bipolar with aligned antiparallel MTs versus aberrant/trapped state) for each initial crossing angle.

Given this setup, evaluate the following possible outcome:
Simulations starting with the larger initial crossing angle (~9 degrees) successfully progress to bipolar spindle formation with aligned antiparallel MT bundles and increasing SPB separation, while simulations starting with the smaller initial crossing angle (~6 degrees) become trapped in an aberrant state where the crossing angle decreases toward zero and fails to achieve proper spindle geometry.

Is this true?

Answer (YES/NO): NO